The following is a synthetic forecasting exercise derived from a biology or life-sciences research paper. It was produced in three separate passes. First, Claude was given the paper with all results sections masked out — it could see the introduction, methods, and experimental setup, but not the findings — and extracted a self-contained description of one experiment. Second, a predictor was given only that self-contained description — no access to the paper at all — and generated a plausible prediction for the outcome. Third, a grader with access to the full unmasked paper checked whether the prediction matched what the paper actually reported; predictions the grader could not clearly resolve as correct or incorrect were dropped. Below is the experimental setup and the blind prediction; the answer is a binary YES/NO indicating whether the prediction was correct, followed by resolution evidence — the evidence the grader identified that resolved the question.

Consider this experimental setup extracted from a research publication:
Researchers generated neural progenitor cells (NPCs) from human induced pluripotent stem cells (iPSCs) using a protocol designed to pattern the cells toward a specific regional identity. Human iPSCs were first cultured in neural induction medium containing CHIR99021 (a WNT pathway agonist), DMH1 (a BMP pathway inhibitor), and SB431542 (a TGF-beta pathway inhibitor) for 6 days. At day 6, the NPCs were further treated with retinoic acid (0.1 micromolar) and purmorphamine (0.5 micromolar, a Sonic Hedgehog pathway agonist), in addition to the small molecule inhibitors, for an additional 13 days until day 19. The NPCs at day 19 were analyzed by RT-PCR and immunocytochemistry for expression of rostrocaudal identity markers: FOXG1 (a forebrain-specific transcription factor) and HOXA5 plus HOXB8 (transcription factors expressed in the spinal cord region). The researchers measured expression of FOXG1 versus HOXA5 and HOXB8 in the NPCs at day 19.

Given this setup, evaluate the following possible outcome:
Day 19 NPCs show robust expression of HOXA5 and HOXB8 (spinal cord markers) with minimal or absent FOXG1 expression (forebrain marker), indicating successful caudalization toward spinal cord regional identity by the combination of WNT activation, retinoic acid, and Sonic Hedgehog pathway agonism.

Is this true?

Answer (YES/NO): YES